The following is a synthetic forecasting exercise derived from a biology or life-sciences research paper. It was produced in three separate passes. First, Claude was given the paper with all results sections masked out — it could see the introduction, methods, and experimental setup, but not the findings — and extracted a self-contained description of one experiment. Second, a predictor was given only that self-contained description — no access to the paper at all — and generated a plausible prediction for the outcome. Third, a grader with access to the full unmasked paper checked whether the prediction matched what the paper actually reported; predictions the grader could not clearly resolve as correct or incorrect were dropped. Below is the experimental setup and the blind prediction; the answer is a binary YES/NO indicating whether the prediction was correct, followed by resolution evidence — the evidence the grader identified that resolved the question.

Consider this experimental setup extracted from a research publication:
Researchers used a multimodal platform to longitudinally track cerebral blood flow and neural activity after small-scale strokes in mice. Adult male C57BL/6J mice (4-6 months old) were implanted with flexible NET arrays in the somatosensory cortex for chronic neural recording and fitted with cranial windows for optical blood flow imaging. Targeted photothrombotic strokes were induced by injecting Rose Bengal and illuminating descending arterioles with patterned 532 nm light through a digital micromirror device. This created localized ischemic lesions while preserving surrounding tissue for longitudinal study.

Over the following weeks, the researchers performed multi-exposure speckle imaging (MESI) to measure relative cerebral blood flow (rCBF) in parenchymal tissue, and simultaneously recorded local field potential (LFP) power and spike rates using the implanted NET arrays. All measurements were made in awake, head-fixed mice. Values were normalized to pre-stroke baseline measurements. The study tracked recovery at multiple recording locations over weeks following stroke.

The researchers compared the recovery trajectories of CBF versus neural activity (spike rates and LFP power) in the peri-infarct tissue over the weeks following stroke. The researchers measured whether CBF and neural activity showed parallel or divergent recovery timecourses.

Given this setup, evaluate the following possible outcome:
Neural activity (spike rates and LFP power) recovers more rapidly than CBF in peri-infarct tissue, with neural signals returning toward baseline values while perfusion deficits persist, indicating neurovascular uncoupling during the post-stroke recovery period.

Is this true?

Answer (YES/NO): NO